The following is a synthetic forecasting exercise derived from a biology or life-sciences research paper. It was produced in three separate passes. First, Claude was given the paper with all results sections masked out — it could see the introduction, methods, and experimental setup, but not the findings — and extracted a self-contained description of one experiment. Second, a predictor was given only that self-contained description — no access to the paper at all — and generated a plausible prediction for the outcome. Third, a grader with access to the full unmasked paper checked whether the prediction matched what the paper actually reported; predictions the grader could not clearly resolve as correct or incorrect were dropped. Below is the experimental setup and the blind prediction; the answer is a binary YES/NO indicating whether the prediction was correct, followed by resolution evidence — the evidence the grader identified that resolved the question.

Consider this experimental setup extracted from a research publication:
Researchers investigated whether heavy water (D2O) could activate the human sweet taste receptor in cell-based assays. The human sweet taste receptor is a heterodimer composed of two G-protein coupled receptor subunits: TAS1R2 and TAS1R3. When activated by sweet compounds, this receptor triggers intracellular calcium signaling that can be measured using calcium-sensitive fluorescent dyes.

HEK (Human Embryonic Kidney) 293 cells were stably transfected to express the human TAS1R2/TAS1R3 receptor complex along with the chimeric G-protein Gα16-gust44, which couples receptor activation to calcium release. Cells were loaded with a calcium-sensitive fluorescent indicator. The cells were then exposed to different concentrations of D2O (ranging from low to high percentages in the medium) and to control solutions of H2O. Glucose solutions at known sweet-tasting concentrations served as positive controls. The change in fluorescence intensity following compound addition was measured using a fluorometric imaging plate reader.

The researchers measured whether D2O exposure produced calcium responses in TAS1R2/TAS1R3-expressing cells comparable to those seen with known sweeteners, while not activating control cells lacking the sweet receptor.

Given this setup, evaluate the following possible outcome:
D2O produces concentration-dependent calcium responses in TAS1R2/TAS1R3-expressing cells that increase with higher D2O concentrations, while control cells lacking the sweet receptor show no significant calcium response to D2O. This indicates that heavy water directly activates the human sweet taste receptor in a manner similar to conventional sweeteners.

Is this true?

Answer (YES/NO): YES